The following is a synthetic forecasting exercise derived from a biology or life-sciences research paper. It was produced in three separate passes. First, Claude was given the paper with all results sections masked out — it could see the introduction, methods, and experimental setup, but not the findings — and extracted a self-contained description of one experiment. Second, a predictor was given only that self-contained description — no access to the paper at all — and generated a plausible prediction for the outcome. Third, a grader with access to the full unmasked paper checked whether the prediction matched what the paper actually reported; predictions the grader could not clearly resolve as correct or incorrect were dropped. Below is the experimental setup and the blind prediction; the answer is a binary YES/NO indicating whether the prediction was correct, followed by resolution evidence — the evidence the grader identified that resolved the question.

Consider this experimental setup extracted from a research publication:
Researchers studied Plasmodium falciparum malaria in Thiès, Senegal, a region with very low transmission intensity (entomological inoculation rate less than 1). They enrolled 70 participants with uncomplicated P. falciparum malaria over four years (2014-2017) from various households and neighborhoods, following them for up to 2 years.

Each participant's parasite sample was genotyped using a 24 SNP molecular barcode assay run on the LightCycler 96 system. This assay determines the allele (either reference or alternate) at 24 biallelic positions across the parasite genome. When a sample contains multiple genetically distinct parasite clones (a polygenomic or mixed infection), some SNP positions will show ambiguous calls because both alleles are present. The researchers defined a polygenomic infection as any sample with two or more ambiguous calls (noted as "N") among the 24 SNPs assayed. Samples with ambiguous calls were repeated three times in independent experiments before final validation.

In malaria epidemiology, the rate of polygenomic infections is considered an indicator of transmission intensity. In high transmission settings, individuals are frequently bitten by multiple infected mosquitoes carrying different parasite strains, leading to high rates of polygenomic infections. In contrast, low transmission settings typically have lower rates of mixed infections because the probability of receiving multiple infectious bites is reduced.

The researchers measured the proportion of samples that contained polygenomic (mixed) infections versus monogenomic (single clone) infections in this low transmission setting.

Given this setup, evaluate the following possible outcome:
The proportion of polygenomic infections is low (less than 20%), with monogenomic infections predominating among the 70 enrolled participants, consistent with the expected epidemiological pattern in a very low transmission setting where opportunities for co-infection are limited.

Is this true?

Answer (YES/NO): YES